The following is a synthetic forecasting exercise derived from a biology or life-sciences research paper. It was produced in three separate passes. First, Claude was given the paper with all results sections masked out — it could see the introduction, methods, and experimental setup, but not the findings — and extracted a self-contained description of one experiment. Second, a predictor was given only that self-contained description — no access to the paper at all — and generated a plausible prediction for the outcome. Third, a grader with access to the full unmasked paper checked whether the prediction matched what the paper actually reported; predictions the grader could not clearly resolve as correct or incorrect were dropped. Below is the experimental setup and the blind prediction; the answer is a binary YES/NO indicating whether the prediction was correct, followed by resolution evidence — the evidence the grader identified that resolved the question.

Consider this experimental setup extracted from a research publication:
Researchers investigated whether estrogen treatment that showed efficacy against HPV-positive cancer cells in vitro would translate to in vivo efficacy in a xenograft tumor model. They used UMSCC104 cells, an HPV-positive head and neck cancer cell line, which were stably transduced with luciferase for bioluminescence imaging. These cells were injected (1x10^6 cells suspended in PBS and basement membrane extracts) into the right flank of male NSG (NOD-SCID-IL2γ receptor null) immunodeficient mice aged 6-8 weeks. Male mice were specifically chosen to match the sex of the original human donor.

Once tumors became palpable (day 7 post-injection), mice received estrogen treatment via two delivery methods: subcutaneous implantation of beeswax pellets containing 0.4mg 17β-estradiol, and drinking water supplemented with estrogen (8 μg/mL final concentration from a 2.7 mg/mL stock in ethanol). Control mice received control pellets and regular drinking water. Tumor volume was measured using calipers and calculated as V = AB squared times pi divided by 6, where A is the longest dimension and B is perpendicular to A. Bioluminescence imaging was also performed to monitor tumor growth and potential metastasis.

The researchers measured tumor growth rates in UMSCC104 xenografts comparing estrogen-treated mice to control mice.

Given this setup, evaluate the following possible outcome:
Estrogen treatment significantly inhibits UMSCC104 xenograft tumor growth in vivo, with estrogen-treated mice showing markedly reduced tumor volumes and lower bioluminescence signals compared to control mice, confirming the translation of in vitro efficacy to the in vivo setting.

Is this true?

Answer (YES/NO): NO